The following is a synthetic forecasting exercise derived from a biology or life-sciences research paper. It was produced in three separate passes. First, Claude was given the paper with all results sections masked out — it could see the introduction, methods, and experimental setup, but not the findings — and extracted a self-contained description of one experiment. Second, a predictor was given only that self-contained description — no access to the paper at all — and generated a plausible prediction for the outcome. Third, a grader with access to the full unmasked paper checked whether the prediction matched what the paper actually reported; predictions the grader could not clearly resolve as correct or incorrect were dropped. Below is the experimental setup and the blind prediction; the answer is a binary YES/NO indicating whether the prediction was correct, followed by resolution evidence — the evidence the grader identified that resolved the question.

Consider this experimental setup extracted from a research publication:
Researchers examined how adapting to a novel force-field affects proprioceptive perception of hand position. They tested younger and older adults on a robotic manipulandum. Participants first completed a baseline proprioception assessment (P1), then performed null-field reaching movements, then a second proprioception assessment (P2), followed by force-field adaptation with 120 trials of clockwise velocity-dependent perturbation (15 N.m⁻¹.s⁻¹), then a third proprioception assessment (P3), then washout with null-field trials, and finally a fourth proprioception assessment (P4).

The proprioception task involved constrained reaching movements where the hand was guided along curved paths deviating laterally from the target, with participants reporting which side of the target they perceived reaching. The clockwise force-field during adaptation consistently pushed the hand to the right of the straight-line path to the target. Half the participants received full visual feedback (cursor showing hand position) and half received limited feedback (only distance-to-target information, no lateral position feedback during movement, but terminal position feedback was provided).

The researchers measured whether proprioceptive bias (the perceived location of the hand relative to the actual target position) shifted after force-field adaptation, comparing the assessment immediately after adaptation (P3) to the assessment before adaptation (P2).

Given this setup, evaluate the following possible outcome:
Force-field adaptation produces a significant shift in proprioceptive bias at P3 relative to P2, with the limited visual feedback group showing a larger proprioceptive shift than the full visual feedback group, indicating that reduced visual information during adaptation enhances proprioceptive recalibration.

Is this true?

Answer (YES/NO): NO